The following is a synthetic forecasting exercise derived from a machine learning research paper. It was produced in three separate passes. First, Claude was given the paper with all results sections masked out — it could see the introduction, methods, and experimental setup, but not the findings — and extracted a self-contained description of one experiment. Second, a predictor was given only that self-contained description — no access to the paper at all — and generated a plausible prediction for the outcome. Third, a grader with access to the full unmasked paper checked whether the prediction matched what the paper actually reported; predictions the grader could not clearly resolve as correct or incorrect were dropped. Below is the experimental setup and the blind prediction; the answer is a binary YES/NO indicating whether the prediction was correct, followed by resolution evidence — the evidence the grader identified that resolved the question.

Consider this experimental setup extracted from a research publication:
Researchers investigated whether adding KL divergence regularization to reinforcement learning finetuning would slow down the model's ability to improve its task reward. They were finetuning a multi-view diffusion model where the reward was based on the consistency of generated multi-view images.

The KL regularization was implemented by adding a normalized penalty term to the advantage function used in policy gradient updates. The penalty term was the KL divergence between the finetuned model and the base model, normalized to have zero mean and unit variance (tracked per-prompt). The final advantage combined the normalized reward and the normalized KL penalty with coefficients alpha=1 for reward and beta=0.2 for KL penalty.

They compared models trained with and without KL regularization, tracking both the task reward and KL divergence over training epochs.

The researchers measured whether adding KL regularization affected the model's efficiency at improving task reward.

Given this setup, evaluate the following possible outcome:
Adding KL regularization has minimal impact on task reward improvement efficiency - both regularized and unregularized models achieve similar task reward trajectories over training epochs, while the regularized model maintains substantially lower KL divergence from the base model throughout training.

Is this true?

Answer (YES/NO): YES